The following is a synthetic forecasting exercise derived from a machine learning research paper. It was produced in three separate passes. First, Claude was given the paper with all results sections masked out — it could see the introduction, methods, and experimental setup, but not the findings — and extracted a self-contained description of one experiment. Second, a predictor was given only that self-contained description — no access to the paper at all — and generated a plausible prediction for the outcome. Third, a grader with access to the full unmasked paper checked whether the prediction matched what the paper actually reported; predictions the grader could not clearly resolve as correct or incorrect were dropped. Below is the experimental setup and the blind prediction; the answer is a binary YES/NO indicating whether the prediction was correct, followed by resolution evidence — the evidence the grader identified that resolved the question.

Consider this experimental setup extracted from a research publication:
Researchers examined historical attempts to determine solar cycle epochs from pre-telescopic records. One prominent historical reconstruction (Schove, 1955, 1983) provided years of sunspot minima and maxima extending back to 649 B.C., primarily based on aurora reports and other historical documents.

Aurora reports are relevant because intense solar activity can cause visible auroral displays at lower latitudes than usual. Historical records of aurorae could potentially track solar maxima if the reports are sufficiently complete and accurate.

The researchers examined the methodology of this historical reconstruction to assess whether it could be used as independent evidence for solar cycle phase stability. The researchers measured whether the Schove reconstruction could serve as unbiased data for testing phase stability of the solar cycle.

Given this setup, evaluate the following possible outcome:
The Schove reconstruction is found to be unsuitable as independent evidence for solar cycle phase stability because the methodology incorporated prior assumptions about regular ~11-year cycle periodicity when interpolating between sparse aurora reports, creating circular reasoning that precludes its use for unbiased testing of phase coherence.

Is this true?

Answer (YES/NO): YES